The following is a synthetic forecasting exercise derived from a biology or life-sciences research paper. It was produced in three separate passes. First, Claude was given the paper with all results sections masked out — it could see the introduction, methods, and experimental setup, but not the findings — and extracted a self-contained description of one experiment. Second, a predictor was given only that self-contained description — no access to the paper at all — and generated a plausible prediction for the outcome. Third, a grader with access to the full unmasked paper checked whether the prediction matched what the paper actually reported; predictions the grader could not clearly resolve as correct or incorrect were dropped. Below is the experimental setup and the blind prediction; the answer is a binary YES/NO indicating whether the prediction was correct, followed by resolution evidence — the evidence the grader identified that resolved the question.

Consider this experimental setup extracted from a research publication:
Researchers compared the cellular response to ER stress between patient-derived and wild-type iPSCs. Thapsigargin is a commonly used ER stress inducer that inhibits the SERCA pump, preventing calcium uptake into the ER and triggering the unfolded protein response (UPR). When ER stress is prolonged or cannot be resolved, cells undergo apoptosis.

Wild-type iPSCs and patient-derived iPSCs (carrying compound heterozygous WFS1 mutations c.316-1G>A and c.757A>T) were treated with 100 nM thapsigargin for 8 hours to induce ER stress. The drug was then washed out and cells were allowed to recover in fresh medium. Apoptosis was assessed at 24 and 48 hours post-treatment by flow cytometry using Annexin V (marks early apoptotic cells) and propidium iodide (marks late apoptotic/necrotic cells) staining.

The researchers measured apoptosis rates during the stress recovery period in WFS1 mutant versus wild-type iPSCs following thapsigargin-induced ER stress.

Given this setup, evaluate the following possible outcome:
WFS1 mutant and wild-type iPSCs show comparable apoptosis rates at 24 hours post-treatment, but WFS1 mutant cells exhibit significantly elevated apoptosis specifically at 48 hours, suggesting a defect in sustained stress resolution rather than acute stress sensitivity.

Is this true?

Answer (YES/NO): NO